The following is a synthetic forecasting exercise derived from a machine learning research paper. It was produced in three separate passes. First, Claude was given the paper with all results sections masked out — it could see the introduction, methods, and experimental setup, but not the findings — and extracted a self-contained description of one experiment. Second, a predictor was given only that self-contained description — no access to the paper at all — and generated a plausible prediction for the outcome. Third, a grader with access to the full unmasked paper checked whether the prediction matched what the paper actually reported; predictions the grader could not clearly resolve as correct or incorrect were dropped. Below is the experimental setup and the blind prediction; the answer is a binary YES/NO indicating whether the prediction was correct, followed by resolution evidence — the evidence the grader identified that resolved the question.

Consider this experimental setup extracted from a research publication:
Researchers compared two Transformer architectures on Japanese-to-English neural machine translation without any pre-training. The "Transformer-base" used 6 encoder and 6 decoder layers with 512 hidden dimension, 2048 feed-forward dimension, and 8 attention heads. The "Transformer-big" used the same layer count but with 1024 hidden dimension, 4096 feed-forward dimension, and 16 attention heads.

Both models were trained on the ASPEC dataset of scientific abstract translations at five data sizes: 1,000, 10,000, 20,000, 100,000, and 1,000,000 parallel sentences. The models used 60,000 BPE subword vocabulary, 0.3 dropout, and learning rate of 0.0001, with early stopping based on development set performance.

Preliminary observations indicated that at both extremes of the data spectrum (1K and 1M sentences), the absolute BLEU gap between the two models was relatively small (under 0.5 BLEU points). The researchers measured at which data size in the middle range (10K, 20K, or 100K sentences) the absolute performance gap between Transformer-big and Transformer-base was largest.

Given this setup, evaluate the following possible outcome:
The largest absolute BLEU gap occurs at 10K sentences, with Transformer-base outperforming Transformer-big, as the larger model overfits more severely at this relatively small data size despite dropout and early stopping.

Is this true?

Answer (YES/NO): NO